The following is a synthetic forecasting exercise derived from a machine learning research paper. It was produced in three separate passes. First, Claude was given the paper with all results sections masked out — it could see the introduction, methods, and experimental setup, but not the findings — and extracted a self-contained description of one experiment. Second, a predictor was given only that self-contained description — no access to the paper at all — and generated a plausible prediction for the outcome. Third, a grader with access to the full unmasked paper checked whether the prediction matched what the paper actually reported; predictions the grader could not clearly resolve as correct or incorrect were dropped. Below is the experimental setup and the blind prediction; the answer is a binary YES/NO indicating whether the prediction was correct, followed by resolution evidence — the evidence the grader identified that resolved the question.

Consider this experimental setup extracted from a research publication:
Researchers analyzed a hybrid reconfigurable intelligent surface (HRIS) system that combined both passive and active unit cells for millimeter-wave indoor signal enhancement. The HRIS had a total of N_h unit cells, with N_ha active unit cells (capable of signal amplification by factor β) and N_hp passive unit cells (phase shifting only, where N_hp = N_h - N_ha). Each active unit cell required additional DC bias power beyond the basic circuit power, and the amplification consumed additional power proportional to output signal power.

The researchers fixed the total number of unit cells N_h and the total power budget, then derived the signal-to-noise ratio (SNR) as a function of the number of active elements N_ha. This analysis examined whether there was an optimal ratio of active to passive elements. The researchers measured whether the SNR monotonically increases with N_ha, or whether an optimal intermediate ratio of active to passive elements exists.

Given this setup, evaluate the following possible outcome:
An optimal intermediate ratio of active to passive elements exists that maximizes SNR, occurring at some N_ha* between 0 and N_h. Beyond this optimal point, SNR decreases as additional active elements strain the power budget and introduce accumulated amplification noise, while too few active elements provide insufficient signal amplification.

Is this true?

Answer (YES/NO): NO